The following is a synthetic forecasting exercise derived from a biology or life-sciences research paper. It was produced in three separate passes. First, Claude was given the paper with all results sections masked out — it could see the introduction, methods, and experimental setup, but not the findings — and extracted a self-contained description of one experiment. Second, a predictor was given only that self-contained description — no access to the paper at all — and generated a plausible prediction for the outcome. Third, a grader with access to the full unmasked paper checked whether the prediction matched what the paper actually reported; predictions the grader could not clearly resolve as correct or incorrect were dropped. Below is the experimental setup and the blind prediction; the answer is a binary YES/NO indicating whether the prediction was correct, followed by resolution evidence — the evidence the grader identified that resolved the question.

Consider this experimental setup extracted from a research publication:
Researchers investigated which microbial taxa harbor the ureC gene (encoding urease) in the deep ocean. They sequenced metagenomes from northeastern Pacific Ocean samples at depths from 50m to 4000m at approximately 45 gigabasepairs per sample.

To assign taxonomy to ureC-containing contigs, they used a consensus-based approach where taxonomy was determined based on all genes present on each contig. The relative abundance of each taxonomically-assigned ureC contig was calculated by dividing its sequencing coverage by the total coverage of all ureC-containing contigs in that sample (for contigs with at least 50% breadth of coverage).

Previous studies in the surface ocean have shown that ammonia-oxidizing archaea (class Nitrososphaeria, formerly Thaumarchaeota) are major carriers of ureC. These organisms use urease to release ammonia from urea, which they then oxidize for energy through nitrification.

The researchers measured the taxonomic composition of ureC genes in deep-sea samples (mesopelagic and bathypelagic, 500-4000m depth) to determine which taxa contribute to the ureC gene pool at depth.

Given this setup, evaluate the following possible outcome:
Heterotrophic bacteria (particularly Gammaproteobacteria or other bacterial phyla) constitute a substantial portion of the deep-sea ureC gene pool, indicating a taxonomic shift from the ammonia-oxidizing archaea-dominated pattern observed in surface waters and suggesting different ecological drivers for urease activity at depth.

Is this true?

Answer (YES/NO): NO